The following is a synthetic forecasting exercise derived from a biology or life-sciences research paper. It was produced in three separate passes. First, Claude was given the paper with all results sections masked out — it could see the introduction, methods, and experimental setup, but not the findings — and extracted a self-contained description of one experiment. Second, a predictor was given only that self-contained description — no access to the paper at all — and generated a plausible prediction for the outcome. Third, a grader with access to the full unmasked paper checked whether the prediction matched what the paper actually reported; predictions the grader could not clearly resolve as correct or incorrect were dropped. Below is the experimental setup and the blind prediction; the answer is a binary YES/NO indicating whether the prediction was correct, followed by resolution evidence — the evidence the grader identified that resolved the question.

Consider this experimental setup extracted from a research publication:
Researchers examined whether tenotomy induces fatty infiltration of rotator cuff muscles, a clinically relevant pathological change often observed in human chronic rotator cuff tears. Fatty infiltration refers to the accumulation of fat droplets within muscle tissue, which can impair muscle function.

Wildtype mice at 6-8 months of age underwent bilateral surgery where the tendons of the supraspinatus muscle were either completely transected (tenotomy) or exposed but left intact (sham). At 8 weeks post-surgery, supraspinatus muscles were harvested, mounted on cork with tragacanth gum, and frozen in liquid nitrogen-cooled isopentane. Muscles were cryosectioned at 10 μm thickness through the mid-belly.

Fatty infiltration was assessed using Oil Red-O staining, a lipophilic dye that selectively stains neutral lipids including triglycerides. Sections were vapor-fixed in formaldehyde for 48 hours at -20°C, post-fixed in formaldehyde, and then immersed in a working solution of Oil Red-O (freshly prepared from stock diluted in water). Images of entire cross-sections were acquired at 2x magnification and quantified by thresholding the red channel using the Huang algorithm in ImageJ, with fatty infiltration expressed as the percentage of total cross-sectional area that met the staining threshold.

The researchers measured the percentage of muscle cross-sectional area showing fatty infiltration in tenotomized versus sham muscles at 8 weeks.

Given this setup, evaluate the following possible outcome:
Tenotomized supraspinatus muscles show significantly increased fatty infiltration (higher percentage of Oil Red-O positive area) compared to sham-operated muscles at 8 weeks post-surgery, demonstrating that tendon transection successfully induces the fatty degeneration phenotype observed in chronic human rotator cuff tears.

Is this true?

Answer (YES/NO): YES